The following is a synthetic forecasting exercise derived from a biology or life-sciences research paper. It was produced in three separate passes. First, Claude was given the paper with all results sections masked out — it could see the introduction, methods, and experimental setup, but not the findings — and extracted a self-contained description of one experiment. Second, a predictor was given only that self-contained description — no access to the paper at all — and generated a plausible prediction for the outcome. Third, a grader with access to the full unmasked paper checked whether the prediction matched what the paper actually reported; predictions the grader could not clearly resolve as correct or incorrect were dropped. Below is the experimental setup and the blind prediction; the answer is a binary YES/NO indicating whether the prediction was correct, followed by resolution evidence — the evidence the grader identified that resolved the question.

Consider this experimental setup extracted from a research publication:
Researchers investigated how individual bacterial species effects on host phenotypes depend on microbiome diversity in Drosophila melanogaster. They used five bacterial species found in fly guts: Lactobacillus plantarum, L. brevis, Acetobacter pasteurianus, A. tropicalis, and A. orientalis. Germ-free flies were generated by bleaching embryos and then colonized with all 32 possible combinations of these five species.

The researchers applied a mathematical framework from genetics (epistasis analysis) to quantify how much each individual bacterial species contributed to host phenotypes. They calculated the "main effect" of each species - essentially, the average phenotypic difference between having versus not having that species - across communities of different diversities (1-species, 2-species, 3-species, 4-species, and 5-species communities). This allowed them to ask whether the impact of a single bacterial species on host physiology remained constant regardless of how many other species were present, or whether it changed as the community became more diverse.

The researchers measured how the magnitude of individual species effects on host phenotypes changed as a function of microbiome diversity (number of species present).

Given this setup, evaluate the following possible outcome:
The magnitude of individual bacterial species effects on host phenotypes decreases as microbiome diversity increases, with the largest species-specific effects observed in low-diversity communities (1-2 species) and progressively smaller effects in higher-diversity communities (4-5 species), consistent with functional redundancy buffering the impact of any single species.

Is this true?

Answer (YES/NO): YES